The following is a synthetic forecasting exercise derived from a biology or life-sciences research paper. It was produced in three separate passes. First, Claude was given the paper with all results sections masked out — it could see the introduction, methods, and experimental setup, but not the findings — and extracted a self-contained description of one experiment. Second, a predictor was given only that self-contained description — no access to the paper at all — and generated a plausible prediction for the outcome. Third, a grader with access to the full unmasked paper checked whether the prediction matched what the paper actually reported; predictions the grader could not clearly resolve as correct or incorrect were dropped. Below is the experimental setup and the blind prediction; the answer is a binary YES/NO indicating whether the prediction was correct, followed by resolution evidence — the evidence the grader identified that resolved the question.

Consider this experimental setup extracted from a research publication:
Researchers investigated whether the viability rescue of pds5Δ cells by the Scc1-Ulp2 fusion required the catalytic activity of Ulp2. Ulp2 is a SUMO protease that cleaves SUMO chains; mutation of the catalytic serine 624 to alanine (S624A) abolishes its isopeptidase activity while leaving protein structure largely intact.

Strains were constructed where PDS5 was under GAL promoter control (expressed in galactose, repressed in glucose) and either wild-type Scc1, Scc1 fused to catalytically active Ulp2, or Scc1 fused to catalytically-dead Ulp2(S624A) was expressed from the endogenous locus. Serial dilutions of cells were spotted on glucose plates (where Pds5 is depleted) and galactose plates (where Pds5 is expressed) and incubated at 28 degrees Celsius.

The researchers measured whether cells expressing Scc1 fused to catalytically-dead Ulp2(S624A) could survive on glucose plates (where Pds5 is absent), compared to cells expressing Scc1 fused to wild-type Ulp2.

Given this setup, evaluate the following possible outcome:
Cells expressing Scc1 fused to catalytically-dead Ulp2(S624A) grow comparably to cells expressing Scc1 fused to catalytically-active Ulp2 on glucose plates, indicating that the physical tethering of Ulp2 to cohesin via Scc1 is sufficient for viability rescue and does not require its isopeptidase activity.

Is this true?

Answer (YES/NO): NO